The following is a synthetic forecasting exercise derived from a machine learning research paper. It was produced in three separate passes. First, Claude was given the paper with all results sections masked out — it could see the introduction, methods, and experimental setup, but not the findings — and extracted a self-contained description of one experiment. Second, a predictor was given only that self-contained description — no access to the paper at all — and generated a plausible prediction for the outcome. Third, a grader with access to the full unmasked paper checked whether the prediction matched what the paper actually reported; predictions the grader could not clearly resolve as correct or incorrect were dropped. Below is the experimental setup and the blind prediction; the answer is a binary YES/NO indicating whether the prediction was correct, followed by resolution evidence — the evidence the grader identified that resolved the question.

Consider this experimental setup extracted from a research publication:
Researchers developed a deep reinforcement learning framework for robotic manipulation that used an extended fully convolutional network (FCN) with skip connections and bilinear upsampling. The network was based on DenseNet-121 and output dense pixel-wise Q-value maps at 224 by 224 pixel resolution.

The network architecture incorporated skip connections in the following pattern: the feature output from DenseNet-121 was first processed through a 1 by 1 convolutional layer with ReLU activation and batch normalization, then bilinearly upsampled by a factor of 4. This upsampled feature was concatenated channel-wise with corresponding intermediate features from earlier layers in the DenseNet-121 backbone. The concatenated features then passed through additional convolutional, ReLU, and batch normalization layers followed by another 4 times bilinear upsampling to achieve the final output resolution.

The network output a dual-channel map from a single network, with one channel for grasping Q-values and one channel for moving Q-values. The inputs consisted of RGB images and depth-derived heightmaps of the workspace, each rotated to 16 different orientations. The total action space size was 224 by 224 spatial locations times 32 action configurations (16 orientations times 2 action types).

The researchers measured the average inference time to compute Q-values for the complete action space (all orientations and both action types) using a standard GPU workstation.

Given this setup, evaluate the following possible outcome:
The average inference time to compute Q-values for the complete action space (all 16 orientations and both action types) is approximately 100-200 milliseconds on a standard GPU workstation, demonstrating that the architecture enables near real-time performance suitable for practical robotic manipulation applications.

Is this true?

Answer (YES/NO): NO